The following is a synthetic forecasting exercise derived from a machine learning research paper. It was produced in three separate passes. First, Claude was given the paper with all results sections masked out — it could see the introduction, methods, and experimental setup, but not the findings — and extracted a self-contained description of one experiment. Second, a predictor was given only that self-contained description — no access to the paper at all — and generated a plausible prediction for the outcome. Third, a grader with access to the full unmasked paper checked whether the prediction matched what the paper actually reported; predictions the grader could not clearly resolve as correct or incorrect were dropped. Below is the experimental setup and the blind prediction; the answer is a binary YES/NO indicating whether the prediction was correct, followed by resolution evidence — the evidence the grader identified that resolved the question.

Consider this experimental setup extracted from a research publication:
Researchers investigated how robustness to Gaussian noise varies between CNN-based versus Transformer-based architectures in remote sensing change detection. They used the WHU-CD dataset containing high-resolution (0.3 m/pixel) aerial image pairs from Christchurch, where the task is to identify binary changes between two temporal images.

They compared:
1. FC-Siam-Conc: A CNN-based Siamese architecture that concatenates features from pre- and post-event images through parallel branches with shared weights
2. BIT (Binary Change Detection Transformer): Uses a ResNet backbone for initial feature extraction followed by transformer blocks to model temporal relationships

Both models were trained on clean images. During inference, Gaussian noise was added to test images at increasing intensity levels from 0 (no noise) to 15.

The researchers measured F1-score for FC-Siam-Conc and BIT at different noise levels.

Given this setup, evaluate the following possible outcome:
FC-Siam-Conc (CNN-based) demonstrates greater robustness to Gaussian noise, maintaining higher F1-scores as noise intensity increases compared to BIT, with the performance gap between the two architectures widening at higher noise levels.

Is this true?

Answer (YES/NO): NO